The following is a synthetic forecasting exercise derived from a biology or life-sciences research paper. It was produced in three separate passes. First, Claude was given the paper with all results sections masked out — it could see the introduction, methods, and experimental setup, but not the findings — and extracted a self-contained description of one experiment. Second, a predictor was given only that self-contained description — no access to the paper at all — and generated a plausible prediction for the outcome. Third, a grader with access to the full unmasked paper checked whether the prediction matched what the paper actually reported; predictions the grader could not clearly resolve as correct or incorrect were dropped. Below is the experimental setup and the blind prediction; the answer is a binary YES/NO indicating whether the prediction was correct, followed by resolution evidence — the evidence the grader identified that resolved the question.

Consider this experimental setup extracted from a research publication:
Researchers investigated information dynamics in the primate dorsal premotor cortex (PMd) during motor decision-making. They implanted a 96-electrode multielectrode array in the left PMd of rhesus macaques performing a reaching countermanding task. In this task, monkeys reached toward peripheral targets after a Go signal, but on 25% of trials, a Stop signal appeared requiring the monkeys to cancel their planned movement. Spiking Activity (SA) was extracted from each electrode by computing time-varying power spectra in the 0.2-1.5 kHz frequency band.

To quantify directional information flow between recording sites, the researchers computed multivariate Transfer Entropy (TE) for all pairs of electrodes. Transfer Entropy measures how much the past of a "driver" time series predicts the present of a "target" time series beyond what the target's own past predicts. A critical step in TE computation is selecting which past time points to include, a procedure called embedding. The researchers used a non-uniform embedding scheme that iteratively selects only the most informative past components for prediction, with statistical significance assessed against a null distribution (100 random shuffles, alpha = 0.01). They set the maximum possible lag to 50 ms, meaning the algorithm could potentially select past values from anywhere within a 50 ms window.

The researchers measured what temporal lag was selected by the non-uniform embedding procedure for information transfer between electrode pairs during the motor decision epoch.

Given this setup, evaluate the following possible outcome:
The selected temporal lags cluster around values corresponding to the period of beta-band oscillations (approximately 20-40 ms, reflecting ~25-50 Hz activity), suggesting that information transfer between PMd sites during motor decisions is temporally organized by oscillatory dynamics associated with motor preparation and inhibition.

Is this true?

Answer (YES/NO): NO